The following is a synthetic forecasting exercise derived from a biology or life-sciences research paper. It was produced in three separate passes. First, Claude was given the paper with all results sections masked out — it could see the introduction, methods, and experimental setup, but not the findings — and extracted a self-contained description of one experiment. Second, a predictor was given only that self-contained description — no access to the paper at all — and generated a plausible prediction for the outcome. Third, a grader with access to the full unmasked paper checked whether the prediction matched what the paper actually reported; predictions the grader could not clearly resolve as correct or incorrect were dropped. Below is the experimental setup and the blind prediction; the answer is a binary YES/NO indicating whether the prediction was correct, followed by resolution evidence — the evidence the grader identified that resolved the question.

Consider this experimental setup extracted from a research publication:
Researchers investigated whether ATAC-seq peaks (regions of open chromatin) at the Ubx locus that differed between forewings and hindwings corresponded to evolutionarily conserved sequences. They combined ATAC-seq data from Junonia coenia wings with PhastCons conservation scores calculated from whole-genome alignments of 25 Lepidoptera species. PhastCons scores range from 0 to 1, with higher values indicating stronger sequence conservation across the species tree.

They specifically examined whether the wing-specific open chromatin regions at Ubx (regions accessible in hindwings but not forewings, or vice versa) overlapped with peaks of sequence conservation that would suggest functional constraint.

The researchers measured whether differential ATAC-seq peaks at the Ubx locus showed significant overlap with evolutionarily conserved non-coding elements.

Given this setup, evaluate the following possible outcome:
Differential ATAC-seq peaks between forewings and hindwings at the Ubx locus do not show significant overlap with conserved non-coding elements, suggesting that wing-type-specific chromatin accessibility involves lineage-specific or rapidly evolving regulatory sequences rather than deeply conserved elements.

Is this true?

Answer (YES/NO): NO